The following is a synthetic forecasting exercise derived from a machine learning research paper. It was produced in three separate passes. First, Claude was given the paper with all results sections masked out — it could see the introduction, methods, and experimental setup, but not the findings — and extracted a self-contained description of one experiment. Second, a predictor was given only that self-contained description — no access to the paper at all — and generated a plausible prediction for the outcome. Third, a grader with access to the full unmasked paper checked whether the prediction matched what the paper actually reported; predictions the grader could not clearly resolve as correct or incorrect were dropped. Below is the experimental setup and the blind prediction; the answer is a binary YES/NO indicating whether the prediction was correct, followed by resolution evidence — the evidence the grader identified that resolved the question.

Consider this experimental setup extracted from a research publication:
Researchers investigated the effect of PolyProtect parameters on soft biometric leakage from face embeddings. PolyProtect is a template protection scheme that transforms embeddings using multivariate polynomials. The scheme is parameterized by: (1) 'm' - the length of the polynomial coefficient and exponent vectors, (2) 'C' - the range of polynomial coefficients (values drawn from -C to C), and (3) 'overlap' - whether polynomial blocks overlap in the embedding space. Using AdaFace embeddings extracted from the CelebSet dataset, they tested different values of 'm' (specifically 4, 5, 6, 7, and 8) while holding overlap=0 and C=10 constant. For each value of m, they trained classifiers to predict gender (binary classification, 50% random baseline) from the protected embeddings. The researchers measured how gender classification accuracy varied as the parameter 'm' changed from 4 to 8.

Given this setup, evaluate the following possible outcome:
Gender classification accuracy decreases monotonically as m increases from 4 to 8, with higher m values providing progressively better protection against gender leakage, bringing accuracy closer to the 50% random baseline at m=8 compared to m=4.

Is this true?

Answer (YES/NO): NO